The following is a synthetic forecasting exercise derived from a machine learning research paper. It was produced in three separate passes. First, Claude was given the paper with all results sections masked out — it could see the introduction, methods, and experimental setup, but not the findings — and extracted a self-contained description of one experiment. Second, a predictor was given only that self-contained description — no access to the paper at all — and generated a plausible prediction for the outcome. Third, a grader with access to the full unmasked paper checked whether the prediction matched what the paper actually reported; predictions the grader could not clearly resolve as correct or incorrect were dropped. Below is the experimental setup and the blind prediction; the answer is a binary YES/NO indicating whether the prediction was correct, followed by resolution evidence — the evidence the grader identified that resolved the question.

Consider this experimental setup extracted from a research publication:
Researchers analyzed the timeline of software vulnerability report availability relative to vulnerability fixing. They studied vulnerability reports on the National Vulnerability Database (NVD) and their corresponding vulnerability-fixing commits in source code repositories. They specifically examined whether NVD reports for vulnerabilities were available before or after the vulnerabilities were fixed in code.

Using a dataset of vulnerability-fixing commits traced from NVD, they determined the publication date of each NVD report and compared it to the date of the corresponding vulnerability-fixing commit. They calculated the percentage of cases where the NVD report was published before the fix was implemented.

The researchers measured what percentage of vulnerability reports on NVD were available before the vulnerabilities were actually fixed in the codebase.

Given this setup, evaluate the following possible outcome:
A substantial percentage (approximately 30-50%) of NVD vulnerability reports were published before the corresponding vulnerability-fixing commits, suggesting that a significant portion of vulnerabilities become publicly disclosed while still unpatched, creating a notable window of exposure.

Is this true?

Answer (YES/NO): NO